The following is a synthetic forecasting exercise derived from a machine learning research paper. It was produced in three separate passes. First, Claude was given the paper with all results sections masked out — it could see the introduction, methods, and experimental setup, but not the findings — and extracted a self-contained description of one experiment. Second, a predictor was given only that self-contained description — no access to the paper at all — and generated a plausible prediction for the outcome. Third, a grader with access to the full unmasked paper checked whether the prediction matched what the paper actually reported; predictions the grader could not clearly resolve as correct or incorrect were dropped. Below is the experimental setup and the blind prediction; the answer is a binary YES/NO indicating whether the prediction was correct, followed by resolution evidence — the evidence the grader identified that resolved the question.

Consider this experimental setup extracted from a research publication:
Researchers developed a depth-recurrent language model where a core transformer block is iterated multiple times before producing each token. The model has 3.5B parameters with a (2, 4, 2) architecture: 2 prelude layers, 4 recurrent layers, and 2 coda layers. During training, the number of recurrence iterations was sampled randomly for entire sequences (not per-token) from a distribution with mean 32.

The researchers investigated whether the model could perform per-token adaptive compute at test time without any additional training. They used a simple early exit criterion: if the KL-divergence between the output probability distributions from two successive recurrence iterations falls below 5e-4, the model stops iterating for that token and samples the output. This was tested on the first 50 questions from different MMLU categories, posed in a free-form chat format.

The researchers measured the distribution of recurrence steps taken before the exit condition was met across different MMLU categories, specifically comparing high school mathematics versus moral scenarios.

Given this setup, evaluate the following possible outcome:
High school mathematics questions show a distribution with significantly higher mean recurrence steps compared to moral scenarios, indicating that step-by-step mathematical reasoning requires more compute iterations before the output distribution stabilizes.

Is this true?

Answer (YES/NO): NO